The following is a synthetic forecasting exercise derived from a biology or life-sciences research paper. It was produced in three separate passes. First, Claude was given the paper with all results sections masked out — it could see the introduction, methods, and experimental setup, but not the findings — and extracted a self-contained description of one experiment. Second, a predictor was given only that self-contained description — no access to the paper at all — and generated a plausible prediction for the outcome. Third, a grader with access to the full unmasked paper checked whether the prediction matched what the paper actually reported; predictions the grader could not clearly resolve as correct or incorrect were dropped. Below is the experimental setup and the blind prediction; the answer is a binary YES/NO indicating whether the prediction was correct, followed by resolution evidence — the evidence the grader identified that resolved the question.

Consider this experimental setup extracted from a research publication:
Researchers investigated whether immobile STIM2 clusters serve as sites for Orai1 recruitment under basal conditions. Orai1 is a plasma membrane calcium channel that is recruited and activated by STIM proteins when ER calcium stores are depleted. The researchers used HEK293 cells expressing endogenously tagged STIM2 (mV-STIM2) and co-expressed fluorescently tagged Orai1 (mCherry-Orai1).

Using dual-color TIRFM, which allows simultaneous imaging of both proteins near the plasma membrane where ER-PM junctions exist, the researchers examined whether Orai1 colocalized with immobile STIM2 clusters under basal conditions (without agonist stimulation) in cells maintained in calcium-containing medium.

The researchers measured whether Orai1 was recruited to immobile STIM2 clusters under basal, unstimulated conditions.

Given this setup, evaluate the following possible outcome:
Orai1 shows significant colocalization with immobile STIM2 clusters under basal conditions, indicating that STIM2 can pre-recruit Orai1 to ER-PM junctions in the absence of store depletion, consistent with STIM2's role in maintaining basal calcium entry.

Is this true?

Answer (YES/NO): YES